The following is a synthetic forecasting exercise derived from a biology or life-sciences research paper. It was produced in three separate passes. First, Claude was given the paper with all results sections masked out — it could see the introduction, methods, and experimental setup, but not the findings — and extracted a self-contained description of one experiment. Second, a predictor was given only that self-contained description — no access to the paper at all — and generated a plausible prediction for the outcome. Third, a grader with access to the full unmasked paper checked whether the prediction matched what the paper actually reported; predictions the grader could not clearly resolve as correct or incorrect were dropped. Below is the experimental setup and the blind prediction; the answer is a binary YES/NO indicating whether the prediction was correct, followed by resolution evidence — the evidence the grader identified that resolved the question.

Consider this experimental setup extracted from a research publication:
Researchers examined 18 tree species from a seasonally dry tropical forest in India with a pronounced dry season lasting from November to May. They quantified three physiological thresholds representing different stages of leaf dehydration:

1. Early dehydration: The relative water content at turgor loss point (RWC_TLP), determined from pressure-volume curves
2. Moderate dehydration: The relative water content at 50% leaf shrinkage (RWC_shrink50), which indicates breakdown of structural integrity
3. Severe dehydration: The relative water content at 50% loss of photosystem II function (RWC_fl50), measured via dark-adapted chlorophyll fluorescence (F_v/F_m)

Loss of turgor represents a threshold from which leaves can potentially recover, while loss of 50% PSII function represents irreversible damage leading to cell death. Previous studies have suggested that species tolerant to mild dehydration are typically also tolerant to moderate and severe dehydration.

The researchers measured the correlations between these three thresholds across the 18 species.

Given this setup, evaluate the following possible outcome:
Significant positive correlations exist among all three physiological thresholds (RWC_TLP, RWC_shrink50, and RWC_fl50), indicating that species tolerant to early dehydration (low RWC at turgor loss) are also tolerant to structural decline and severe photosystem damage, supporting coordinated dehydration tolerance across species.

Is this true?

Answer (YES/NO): NO